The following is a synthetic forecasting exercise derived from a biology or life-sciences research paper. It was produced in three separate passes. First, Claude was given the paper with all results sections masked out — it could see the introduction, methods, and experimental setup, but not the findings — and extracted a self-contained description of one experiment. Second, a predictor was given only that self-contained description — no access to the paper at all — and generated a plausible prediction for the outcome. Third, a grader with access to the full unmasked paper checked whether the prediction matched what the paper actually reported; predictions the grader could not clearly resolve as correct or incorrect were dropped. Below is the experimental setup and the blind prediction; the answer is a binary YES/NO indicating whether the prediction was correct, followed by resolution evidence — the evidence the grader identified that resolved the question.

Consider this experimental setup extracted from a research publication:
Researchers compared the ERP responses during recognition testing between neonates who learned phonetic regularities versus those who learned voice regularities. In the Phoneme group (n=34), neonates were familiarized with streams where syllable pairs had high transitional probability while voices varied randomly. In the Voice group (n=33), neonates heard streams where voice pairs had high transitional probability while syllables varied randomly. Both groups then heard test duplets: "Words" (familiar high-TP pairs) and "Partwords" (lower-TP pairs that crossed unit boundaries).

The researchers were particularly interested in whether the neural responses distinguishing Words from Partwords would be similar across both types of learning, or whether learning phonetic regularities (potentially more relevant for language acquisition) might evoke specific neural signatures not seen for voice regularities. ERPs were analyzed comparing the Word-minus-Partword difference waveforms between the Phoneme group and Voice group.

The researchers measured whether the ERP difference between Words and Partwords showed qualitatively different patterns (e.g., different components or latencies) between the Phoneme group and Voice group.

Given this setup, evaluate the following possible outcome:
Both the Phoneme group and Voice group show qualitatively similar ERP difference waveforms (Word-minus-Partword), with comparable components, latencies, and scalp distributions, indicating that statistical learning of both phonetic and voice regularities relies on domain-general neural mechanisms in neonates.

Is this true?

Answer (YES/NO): YES